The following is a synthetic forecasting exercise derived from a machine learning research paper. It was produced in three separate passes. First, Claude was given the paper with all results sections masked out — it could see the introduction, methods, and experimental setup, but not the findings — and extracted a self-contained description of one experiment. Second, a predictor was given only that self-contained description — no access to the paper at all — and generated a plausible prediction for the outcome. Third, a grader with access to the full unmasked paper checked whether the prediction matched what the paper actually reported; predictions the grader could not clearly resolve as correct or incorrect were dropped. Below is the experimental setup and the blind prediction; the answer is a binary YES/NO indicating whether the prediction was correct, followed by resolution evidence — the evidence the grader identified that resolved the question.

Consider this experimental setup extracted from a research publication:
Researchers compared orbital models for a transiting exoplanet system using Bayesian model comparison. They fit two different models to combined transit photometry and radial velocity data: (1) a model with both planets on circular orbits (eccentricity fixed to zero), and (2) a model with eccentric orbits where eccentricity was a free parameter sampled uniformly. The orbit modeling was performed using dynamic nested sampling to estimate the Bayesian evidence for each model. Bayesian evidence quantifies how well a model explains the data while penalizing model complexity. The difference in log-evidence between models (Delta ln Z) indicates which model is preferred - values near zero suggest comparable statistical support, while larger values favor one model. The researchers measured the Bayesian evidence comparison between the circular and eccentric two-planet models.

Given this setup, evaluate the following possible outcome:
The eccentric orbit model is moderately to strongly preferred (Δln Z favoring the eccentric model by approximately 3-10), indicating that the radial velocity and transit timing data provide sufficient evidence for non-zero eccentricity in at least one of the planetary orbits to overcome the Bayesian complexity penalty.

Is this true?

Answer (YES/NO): NO